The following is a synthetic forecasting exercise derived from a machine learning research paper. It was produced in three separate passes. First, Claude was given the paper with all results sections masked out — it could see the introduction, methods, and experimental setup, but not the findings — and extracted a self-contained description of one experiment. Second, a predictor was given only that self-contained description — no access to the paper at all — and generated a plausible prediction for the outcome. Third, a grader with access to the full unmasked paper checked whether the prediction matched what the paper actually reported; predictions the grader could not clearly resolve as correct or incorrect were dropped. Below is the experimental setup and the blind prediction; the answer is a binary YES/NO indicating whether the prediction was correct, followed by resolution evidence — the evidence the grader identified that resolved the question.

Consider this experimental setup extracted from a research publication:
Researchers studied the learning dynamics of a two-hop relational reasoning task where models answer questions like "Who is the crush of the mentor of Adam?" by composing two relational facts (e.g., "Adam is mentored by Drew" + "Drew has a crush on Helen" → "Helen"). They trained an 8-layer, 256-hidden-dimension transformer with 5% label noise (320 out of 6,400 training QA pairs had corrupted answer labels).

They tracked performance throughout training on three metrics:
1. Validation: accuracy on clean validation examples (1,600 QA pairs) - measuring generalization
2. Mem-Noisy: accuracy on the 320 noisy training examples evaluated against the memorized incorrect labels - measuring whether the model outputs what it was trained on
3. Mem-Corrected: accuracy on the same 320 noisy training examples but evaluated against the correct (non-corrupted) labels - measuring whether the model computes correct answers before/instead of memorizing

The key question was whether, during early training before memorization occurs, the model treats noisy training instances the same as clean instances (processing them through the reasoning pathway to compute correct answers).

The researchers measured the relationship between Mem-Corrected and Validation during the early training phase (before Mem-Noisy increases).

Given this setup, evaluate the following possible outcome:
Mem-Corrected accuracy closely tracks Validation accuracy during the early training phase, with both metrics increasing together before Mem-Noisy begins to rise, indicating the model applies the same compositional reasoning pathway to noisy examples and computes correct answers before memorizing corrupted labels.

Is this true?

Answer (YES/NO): YES